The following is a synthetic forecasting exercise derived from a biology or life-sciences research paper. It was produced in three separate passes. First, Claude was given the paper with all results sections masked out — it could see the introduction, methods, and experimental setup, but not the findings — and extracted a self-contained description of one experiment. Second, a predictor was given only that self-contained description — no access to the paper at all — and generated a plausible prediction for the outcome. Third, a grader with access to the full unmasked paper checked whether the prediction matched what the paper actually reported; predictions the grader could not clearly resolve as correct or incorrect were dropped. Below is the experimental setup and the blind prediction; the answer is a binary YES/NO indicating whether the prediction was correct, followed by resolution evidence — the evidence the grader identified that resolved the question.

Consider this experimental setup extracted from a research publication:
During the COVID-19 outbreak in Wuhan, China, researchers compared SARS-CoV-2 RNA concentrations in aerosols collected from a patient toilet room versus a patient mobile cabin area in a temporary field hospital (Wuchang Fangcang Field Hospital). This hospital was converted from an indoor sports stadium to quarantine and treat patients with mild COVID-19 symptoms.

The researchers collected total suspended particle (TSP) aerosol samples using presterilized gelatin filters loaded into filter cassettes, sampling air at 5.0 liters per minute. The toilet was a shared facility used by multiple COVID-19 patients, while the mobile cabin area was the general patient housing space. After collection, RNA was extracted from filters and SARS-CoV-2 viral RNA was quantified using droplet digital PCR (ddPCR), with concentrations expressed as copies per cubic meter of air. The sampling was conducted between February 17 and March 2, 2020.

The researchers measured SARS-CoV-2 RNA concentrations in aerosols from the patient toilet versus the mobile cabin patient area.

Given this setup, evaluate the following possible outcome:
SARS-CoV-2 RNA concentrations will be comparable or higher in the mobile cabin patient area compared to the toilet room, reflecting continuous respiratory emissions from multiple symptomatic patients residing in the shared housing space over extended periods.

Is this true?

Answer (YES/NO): NO